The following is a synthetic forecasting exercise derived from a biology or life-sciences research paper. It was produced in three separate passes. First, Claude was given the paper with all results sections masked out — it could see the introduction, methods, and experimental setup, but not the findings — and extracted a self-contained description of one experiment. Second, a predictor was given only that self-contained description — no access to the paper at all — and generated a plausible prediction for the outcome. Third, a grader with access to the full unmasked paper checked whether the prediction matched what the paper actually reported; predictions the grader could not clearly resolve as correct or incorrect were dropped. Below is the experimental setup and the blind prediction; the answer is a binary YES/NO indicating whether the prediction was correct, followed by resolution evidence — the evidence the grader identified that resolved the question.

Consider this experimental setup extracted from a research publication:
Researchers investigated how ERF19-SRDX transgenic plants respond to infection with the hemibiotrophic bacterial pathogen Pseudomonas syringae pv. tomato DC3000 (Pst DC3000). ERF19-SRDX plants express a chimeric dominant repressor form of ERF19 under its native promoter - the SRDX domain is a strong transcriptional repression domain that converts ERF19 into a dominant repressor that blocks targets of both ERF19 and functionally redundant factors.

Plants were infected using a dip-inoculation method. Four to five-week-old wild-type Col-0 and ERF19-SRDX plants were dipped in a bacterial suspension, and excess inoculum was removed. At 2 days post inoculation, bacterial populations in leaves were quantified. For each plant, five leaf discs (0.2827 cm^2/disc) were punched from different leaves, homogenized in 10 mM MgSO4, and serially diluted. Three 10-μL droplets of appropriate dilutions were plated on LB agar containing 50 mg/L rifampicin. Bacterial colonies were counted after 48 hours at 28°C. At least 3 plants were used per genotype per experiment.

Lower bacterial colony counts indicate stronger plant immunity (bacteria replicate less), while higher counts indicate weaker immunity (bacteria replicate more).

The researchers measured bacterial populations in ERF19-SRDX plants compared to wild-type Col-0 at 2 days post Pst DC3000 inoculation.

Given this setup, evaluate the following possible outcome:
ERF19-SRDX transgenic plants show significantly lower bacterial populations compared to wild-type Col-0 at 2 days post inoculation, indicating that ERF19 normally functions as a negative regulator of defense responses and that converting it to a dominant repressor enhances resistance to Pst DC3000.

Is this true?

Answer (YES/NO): NO